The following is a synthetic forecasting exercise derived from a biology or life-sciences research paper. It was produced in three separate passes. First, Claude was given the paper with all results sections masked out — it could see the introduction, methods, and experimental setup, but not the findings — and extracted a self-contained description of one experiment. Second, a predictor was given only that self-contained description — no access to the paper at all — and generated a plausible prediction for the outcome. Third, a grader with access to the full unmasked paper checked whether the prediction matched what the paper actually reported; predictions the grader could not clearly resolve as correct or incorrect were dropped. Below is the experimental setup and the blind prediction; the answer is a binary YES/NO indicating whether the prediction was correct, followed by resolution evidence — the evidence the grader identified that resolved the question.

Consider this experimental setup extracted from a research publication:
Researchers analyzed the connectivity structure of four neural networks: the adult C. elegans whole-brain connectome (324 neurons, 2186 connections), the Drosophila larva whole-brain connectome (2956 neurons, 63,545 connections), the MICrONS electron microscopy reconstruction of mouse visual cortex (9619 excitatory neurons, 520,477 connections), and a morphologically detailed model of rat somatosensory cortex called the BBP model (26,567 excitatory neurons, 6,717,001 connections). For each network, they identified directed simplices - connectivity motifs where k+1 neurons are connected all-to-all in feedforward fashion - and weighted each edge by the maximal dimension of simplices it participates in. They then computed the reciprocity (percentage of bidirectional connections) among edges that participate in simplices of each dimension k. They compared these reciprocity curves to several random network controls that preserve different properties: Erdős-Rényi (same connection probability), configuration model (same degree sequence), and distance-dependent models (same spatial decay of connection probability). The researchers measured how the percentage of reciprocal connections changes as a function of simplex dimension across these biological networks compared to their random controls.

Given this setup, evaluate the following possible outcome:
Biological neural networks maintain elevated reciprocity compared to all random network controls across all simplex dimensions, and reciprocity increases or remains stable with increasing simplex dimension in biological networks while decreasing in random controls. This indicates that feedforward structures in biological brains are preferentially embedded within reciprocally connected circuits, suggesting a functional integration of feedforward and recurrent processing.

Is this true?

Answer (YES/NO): YES